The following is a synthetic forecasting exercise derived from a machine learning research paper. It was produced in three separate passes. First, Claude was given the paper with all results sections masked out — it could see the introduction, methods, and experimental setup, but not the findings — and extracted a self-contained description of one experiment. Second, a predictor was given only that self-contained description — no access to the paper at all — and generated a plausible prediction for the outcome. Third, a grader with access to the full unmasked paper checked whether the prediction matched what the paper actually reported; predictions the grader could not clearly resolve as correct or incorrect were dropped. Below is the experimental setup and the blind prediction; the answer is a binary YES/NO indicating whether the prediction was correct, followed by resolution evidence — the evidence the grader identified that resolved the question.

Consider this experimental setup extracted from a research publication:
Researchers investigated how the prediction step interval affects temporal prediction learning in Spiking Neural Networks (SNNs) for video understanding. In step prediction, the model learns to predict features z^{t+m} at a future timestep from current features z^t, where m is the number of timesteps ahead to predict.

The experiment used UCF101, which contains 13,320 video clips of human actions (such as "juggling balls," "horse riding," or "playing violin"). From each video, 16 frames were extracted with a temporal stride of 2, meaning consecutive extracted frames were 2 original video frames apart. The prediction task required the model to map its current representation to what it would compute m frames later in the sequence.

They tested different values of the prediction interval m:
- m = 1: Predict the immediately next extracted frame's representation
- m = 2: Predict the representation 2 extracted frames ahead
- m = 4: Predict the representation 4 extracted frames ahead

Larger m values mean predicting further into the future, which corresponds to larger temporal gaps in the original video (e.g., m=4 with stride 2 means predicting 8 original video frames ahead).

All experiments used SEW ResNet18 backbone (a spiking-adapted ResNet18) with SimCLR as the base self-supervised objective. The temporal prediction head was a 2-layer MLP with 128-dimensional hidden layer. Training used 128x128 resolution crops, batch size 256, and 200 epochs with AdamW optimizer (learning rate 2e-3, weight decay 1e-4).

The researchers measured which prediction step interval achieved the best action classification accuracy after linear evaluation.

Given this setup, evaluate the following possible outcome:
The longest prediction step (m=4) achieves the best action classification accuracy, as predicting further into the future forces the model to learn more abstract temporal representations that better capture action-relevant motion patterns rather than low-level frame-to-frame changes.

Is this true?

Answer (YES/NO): NO